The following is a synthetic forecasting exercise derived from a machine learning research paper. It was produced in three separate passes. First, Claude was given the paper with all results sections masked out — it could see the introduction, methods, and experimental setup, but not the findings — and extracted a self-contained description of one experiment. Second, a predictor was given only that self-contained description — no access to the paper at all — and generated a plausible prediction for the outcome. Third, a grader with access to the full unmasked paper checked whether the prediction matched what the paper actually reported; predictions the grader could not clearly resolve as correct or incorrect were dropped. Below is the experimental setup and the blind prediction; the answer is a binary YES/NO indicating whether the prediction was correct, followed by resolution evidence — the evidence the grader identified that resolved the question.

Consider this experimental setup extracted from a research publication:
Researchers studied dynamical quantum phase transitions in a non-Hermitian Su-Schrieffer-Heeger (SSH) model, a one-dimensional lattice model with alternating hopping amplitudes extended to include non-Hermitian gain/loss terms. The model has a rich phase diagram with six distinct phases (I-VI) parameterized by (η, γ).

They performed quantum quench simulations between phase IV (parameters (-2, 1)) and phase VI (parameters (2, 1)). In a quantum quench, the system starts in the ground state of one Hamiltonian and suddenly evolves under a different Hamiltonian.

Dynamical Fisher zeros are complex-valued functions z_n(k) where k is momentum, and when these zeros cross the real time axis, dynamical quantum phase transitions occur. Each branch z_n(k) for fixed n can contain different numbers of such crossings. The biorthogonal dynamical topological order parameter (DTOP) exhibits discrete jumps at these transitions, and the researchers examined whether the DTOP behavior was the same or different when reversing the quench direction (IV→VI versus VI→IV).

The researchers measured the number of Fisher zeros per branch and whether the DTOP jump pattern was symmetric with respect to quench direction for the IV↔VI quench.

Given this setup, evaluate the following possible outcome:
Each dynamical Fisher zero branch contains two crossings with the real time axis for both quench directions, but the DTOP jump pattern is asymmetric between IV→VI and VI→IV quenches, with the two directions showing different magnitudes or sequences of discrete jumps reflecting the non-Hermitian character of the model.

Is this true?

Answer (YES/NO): NO